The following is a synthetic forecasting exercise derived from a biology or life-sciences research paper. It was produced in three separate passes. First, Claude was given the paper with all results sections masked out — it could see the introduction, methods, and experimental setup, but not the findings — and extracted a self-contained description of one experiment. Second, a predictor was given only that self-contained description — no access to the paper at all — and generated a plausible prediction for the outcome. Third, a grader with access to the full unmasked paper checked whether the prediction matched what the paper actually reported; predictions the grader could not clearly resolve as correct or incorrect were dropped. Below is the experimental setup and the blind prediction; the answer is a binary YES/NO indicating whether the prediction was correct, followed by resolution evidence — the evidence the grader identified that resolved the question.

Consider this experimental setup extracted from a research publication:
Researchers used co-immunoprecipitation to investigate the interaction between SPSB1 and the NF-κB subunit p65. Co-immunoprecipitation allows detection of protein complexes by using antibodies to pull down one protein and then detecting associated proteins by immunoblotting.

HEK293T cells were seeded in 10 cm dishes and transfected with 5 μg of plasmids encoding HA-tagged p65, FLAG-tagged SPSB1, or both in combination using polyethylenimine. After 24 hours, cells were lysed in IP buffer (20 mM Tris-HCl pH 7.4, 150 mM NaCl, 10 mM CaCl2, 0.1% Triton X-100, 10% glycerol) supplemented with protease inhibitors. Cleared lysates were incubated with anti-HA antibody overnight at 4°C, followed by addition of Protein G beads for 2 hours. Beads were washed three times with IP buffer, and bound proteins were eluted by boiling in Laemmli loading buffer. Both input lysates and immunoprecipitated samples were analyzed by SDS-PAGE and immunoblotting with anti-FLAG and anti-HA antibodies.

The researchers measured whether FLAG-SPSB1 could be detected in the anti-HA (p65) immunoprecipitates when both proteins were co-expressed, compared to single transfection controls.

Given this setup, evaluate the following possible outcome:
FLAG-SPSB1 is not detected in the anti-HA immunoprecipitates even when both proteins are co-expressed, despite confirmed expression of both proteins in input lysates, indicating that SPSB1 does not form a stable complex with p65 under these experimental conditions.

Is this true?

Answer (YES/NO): NO